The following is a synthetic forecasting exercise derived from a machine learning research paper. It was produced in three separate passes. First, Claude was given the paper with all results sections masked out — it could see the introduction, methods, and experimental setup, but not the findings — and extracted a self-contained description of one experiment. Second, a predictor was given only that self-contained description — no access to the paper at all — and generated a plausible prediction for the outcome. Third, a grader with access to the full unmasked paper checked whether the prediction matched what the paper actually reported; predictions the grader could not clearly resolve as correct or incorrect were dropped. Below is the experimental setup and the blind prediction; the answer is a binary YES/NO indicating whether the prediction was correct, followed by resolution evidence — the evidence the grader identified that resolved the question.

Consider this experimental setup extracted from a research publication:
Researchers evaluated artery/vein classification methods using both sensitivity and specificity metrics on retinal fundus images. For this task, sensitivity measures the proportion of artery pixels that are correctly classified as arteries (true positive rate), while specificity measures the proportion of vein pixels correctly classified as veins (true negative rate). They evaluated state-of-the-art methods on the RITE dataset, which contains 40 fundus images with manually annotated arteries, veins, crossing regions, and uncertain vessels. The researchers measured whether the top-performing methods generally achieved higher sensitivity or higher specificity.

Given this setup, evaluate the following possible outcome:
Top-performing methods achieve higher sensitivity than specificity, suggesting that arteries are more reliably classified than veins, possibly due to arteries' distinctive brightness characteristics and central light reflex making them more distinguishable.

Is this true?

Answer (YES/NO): NO